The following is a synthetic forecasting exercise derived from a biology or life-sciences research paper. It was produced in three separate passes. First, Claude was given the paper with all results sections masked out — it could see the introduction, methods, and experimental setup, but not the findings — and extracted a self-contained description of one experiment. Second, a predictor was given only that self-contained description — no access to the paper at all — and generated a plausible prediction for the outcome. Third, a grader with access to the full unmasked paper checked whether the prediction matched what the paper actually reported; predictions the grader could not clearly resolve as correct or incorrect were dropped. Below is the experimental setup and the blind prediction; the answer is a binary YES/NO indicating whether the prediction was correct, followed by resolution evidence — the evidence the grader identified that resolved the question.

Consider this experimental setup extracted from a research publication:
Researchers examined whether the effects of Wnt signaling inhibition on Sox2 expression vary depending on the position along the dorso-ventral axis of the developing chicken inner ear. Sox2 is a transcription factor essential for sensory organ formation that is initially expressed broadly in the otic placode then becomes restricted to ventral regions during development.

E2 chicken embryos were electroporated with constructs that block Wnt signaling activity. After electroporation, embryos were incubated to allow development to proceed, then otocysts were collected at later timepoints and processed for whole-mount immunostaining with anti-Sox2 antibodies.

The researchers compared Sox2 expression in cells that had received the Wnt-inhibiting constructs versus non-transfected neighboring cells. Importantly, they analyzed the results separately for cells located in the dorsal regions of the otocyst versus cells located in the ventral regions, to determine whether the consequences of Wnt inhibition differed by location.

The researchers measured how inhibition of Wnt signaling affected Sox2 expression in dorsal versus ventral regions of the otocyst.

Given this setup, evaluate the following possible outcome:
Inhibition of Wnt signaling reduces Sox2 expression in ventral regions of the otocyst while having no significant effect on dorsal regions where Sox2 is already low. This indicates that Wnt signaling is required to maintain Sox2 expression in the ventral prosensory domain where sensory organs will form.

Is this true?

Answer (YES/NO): NO